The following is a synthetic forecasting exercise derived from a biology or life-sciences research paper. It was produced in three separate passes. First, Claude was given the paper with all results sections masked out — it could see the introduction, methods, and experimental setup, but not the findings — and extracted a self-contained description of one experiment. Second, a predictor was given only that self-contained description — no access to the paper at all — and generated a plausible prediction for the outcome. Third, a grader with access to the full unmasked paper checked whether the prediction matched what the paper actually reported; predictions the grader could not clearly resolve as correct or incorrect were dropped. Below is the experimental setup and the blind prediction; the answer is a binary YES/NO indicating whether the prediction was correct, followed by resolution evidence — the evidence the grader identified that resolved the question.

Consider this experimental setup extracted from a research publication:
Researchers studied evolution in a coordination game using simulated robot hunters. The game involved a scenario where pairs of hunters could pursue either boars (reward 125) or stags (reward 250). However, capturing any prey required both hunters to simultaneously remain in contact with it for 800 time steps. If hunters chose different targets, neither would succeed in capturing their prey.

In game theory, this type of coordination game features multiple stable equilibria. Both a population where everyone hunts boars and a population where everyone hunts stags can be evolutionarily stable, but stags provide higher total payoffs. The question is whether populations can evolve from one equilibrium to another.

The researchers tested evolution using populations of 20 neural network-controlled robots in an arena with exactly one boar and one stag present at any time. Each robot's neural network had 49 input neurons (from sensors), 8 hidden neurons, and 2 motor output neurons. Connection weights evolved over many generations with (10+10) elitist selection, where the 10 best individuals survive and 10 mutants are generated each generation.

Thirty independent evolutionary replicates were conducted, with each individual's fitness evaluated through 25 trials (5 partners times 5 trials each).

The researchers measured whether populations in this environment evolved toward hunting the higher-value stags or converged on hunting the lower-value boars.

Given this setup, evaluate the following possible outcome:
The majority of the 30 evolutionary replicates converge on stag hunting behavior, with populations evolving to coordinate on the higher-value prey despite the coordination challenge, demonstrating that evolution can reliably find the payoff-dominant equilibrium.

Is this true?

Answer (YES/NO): NO